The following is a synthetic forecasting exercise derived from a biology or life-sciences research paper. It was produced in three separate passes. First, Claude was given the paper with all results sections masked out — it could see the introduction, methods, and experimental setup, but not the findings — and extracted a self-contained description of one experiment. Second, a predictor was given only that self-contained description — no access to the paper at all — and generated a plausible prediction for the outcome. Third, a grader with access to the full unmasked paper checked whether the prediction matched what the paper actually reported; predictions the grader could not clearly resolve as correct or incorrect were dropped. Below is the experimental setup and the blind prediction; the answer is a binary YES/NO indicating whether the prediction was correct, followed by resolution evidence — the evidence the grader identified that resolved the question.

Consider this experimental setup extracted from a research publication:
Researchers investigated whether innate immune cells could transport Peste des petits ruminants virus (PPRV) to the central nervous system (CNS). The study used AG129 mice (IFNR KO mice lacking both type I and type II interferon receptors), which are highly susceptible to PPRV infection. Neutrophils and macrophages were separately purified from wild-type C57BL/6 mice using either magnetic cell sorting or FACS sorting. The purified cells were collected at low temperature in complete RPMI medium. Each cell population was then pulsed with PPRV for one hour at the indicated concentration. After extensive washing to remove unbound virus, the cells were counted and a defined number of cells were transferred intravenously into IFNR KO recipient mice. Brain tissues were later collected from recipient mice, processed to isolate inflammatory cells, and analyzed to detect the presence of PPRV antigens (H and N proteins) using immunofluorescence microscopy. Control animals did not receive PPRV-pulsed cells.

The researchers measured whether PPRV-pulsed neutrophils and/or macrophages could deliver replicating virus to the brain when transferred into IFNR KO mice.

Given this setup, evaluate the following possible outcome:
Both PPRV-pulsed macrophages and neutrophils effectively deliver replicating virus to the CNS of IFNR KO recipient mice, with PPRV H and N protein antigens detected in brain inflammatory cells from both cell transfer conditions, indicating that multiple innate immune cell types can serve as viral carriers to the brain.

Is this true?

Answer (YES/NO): YES